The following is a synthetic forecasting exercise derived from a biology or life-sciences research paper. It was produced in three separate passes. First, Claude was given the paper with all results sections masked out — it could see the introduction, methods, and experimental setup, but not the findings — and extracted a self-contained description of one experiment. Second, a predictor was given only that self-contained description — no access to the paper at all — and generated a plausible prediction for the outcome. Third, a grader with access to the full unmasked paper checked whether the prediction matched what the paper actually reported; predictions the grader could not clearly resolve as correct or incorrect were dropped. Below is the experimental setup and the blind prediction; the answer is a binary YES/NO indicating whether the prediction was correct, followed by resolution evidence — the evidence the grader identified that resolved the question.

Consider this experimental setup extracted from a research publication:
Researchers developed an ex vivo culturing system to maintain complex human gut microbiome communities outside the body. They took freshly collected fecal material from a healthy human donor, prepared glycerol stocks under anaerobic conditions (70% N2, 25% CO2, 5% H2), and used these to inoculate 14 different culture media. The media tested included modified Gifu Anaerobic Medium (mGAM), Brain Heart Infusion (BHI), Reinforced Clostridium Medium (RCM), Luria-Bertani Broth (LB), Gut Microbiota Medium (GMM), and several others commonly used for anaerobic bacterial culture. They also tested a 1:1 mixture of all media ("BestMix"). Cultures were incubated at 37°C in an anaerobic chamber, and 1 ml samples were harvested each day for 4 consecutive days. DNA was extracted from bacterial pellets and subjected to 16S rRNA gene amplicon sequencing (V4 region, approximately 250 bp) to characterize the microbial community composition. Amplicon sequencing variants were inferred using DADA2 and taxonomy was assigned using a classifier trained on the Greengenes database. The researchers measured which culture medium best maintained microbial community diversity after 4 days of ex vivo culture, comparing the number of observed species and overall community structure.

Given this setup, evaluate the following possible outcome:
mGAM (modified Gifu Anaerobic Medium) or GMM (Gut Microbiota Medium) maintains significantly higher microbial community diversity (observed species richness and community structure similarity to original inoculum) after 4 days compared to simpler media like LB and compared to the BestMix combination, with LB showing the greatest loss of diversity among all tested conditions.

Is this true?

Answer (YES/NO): NO